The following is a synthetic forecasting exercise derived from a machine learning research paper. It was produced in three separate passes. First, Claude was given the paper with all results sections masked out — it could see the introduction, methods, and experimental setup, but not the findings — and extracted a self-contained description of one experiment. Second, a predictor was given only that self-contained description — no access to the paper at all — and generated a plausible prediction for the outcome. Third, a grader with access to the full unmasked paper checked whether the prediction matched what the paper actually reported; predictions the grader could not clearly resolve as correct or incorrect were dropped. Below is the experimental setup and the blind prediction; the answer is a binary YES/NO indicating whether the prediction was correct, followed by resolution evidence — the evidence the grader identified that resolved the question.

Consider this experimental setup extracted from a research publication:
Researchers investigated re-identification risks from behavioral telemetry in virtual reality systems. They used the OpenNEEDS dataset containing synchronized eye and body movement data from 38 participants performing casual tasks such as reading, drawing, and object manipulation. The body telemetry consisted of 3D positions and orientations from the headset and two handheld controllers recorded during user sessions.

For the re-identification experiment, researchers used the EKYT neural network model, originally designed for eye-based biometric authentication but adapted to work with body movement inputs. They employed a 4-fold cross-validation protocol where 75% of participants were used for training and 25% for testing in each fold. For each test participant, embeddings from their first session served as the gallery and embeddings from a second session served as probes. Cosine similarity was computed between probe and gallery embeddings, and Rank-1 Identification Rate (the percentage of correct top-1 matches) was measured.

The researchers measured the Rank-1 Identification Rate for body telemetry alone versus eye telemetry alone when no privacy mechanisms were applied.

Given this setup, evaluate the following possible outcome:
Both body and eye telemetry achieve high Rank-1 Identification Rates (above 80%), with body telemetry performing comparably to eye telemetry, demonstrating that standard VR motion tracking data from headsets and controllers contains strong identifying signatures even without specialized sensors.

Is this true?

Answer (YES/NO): NO